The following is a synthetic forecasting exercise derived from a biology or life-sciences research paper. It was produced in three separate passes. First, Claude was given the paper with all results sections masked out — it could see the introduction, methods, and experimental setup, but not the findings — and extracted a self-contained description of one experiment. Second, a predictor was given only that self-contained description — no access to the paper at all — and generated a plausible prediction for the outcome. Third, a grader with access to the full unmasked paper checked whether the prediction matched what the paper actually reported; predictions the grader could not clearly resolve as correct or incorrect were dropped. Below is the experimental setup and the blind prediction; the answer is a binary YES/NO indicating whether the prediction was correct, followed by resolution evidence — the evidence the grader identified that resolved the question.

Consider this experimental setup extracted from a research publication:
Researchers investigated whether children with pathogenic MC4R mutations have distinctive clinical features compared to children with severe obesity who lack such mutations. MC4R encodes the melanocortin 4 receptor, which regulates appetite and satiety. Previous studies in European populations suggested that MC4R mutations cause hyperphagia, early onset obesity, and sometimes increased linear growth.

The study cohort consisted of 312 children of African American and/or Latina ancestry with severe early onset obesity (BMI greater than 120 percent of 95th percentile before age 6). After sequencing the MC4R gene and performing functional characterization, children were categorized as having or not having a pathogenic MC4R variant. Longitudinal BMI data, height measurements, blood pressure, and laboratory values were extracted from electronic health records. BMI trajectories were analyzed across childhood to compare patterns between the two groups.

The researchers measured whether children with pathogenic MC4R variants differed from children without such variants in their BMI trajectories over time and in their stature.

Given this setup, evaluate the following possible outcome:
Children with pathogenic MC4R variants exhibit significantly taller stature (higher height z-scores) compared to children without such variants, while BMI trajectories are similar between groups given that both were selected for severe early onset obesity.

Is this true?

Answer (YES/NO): NO